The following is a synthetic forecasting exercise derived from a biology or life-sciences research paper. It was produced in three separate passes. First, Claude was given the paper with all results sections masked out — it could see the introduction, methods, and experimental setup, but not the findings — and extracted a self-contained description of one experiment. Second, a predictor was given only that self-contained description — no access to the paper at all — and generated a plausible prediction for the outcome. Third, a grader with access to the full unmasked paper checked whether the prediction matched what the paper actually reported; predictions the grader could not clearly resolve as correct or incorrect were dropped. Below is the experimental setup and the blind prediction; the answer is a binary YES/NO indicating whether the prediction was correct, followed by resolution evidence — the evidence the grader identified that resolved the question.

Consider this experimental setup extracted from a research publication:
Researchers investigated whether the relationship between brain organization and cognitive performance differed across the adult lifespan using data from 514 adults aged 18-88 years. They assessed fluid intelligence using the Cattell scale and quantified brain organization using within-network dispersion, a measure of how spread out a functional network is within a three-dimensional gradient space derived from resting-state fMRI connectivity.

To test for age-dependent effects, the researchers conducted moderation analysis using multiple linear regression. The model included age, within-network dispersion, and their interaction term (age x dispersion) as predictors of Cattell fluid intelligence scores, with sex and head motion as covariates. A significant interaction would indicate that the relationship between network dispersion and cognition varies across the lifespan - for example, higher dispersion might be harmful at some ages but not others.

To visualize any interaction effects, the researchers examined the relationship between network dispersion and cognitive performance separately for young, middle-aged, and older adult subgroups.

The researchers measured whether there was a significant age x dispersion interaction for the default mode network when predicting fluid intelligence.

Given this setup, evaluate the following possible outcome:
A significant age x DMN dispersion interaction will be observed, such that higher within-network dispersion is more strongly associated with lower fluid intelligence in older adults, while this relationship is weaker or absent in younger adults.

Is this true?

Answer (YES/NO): NO